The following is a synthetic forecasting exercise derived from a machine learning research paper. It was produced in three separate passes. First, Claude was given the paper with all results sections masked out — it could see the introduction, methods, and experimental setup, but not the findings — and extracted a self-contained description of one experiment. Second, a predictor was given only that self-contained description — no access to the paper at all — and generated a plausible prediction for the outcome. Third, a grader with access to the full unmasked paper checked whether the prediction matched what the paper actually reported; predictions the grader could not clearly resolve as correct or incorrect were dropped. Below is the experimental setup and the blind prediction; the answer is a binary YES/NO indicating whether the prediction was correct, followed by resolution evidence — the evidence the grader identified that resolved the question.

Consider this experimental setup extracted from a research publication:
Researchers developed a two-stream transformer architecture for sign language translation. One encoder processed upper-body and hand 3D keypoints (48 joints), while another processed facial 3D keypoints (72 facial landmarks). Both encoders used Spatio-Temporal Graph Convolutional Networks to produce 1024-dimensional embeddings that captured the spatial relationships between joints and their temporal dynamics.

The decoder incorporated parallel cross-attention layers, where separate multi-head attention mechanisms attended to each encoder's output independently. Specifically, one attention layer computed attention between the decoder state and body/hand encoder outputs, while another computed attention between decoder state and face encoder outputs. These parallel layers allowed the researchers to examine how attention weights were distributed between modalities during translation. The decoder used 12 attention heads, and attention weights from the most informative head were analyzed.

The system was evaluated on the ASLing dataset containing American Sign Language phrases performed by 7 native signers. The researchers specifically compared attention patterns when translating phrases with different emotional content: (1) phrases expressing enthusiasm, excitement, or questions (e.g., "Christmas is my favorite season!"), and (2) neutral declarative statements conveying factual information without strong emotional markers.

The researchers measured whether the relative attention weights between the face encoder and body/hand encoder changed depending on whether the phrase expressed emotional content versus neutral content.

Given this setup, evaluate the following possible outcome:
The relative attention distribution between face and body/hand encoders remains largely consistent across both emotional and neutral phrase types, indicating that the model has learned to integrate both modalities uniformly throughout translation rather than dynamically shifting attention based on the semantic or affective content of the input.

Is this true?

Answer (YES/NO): NO